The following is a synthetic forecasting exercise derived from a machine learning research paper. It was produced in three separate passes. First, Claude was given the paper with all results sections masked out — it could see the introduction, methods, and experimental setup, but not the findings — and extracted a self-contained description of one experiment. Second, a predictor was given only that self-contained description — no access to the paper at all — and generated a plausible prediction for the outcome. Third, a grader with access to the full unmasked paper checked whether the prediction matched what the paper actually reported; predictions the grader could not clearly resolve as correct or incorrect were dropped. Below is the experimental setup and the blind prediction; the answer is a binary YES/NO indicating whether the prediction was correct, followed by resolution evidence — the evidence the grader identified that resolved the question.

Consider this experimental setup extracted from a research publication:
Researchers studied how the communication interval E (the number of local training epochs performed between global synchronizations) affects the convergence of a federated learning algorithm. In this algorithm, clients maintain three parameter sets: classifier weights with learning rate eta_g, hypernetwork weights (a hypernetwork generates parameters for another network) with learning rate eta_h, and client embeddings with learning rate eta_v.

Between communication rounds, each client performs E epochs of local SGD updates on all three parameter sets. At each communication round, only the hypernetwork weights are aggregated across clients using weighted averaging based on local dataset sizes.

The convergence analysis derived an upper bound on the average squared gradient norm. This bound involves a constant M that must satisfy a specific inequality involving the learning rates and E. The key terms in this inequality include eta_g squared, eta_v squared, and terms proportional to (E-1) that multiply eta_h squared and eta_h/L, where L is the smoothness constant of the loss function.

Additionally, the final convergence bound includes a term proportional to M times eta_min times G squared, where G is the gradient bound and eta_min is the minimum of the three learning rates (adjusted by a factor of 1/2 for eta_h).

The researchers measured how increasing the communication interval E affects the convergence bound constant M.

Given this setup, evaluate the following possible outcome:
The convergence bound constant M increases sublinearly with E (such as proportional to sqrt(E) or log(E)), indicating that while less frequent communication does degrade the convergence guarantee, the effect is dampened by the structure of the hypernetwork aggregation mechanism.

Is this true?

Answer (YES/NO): NO